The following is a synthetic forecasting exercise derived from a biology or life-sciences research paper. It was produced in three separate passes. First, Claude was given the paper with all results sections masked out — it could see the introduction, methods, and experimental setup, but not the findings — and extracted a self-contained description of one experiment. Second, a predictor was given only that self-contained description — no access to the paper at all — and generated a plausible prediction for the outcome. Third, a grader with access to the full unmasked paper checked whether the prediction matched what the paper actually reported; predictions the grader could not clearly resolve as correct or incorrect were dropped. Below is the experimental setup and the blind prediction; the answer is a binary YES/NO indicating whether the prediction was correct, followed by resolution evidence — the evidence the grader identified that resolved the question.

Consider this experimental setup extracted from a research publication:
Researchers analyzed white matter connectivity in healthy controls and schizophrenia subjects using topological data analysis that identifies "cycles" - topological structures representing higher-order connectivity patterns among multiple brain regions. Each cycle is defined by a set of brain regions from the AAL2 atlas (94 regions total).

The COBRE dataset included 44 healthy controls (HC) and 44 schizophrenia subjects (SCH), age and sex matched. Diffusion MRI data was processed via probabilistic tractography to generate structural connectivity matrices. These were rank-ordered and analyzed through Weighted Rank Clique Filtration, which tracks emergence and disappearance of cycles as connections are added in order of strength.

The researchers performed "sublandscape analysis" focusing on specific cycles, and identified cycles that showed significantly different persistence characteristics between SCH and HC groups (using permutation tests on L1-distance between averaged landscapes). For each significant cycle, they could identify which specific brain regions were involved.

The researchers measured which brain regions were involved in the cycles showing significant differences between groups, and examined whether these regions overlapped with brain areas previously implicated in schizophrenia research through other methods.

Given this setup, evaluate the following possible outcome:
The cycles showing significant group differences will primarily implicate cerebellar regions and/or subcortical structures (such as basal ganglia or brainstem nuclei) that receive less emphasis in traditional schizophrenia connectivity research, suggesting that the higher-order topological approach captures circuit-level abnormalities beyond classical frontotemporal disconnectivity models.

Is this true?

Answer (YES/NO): NO